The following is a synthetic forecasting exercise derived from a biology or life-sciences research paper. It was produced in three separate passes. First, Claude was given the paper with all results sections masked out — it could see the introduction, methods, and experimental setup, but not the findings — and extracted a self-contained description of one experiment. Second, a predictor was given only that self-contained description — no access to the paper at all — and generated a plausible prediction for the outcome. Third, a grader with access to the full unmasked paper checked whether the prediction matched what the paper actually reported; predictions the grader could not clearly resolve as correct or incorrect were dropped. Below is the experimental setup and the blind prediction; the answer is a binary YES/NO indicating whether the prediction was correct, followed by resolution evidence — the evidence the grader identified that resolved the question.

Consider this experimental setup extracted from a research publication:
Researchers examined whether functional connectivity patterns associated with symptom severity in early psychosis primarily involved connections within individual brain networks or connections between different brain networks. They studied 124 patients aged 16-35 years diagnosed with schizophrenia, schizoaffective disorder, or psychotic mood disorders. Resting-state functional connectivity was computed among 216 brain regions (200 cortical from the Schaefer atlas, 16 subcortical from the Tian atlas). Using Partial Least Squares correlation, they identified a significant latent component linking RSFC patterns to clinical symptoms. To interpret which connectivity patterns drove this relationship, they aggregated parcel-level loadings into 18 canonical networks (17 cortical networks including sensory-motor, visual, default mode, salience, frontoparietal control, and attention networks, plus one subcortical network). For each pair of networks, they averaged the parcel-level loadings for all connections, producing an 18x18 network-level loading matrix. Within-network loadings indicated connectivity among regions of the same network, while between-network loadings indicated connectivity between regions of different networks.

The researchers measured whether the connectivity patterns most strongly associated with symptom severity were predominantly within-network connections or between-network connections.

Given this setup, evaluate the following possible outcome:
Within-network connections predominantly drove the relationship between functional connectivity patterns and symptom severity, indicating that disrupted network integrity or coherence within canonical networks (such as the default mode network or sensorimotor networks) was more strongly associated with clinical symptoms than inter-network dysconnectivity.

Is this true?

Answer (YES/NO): NO